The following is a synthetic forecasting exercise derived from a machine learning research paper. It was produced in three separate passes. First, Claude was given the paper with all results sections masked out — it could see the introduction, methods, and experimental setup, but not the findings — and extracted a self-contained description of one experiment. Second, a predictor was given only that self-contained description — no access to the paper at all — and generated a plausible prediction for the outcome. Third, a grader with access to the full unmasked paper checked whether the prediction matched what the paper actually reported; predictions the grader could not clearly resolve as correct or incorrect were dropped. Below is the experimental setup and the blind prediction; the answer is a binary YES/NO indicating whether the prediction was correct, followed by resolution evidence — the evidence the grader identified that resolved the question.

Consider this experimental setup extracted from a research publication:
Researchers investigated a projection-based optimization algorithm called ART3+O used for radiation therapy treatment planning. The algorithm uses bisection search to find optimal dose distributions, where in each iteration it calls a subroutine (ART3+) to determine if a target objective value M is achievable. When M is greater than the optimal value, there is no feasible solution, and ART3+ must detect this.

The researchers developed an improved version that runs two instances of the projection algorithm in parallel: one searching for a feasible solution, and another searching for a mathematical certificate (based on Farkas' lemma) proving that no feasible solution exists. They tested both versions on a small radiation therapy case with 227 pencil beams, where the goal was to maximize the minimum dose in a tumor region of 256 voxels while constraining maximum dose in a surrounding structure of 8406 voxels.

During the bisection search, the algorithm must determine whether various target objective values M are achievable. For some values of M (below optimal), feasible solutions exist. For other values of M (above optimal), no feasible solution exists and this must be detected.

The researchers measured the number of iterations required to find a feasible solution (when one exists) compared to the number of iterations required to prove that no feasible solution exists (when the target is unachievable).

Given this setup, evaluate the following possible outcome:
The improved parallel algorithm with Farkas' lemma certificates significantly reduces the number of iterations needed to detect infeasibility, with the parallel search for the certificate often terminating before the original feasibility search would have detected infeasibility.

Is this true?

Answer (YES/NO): NO